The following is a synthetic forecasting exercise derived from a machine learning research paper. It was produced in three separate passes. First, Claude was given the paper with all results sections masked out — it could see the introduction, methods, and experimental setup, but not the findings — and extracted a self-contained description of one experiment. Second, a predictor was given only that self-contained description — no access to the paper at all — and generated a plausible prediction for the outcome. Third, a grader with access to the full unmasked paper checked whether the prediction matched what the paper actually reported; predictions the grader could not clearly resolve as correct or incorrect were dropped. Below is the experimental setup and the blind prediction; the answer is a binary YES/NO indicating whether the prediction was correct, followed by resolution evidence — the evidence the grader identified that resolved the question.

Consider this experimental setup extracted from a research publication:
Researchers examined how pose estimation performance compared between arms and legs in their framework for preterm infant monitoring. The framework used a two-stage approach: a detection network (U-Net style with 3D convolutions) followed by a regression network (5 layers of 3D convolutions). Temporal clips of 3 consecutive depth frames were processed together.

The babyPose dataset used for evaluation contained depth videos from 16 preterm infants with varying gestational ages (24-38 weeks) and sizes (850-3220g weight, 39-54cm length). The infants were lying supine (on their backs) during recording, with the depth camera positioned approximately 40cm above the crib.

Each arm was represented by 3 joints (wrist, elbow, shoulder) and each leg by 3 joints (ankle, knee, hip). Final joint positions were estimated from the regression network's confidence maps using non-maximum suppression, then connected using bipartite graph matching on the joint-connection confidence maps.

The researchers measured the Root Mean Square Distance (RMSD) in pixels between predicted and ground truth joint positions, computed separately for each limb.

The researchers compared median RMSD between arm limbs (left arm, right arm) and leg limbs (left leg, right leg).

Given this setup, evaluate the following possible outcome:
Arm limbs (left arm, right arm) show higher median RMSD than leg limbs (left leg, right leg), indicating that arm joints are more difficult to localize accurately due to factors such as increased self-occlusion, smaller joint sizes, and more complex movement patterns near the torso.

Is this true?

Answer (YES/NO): YES